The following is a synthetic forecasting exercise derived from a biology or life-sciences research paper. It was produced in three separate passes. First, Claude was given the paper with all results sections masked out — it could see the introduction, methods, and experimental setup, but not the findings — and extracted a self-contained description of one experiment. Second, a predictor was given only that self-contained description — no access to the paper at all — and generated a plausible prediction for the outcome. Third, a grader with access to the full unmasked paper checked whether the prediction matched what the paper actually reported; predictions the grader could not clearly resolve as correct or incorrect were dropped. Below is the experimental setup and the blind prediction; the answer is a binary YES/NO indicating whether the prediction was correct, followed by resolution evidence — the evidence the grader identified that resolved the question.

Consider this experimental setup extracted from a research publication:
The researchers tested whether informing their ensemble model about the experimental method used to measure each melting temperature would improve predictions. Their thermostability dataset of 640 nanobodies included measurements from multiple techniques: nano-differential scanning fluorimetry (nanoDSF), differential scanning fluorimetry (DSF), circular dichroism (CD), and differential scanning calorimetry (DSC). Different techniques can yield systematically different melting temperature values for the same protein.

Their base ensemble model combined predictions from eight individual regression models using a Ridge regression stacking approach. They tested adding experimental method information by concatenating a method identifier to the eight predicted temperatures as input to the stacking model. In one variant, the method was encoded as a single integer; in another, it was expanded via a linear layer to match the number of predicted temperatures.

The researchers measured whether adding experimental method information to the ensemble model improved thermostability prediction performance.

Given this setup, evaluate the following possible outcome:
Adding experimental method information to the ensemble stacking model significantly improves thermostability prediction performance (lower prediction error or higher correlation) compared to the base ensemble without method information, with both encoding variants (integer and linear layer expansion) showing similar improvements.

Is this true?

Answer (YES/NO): NO